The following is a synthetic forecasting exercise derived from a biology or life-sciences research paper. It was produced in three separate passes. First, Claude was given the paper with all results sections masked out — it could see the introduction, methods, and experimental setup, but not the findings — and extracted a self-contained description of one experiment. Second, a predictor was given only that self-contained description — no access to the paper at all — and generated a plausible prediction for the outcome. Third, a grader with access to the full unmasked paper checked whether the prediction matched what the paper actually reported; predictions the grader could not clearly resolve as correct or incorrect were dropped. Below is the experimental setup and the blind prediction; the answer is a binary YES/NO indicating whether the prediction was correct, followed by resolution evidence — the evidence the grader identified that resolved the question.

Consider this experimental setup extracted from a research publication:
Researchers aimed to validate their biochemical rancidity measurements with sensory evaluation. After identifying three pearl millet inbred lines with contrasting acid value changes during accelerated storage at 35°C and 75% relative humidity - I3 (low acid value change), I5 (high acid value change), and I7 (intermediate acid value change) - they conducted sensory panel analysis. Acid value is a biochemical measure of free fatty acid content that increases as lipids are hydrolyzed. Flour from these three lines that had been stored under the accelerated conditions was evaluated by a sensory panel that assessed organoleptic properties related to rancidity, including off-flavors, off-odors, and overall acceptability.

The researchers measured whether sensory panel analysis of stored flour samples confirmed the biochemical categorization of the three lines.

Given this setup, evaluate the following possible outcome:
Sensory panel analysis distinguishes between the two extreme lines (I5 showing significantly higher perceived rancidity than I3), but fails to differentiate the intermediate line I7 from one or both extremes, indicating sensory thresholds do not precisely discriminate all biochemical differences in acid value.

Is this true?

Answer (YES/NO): YES